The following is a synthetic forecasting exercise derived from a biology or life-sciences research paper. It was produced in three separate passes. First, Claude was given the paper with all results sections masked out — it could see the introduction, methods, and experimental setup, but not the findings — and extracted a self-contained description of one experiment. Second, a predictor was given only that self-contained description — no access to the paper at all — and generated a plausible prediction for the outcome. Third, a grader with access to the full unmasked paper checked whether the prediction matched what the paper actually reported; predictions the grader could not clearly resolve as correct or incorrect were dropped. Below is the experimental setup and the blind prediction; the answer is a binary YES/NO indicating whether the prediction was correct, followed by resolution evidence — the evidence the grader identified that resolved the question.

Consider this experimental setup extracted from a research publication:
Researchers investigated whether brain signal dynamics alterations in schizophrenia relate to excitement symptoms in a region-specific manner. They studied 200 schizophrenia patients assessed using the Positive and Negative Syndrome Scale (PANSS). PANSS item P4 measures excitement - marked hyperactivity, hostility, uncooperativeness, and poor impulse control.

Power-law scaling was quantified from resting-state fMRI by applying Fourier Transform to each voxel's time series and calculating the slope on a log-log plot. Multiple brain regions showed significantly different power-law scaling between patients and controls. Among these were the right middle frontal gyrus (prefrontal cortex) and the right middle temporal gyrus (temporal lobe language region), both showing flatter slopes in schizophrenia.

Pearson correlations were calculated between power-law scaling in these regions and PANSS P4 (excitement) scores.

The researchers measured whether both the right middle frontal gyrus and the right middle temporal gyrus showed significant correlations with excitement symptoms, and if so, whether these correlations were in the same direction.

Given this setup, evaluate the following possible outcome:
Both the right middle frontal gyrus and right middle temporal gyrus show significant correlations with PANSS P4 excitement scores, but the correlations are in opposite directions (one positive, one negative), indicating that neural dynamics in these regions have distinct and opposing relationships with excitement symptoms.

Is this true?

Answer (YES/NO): NO